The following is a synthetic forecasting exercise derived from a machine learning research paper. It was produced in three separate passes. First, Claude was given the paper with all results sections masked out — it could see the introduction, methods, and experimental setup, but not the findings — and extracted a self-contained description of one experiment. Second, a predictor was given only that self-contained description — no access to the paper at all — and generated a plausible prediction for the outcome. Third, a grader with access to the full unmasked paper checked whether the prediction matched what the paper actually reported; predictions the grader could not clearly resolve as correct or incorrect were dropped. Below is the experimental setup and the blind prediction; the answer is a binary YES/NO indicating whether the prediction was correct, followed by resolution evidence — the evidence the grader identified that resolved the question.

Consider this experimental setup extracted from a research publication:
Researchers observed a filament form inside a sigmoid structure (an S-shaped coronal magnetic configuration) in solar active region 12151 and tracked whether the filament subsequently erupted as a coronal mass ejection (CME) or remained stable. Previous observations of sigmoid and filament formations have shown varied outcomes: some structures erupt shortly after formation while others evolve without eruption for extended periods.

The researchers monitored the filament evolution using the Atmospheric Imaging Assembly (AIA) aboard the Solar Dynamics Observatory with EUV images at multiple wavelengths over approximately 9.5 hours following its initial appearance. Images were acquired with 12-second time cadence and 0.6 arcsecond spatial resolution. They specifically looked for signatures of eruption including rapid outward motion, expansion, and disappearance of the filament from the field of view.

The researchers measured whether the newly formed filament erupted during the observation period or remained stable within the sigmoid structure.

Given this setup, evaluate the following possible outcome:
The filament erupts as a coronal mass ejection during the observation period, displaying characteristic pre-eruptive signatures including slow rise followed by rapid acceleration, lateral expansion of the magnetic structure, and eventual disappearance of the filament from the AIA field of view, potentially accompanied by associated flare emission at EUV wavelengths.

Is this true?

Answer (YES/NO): NO